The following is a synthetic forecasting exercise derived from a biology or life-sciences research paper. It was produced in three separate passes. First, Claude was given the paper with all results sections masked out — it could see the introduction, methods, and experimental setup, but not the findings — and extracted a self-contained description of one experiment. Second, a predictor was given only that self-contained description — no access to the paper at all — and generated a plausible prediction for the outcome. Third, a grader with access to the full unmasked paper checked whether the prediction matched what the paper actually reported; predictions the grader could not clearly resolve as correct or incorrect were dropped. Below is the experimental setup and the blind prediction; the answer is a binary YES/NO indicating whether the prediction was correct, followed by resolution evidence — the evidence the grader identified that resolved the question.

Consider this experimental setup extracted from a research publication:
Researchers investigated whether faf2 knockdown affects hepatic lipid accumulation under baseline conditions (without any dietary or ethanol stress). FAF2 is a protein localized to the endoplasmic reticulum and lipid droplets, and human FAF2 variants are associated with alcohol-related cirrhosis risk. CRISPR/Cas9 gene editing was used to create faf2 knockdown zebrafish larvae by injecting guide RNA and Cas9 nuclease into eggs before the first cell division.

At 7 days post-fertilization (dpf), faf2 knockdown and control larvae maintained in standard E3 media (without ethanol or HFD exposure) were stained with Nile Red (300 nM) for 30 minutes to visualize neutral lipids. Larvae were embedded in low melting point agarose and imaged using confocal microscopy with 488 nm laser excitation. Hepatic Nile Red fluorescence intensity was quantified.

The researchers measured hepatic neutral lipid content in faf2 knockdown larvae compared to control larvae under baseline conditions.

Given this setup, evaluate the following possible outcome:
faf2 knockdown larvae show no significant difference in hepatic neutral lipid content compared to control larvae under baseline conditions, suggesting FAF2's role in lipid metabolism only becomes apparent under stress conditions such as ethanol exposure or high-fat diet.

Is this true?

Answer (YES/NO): YES